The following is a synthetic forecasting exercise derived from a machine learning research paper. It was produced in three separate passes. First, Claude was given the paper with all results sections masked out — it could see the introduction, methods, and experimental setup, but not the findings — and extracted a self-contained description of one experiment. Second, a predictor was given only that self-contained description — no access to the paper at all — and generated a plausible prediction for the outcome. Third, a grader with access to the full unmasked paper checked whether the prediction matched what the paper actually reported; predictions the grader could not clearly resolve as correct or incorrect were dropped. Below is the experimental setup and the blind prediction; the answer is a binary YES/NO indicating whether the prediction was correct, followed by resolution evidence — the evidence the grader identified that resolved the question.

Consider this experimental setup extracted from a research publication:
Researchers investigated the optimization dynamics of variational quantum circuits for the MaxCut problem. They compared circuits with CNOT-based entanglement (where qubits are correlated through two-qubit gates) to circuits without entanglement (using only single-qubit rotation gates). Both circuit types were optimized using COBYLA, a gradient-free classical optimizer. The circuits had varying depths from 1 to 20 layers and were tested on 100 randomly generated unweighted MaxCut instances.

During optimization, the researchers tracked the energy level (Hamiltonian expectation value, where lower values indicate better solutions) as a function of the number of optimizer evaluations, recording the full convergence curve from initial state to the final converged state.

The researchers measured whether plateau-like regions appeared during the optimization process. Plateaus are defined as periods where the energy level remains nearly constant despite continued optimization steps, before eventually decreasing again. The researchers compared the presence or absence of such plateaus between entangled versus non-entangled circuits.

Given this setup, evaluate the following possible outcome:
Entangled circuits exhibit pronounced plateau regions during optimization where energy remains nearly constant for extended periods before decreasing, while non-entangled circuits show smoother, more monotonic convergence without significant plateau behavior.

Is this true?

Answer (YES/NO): NO